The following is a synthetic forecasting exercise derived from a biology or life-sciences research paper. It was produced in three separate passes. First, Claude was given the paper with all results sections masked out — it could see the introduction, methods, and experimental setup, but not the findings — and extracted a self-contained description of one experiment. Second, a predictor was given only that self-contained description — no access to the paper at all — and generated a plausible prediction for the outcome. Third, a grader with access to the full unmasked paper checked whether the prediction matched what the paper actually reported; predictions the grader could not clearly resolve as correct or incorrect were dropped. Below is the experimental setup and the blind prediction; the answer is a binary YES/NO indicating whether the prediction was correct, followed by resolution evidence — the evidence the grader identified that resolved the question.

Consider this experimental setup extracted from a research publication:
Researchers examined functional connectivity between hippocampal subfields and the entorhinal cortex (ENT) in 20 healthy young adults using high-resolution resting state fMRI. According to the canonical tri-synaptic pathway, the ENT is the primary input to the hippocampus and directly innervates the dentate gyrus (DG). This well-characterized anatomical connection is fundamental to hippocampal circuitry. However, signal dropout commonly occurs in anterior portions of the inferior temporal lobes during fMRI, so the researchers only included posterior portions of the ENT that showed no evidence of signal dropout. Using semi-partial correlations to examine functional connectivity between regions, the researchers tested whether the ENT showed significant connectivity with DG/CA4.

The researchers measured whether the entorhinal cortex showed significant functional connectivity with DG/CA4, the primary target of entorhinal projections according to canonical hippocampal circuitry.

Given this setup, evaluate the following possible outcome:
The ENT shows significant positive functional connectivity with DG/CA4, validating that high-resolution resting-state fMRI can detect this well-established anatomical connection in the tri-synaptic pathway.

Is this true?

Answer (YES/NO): NO